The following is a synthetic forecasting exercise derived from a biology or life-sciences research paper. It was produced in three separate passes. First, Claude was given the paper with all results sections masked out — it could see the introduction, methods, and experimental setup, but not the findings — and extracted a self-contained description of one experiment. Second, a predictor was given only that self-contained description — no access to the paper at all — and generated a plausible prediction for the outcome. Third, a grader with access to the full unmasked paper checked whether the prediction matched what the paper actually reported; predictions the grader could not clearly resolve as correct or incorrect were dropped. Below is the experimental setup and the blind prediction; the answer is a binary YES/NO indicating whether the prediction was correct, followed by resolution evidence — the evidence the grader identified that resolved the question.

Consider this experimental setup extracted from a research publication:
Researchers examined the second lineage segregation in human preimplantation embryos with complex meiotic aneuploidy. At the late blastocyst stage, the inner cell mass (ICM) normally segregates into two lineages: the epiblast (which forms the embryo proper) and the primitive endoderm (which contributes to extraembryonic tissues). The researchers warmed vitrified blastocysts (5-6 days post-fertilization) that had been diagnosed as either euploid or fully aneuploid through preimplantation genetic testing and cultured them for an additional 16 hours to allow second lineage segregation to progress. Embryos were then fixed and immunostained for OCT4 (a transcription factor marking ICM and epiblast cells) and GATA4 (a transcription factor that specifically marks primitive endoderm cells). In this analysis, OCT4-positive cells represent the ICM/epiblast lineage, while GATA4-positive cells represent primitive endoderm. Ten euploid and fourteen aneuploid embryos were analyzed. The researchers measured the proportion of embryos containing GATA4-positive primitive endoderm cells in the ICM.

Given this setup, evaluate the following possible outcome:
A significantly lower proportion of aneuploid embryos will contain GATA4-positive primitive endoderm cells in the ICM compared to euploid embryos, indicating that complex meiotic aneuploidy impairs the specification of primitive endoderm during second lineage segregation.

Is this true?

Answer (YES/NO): YES